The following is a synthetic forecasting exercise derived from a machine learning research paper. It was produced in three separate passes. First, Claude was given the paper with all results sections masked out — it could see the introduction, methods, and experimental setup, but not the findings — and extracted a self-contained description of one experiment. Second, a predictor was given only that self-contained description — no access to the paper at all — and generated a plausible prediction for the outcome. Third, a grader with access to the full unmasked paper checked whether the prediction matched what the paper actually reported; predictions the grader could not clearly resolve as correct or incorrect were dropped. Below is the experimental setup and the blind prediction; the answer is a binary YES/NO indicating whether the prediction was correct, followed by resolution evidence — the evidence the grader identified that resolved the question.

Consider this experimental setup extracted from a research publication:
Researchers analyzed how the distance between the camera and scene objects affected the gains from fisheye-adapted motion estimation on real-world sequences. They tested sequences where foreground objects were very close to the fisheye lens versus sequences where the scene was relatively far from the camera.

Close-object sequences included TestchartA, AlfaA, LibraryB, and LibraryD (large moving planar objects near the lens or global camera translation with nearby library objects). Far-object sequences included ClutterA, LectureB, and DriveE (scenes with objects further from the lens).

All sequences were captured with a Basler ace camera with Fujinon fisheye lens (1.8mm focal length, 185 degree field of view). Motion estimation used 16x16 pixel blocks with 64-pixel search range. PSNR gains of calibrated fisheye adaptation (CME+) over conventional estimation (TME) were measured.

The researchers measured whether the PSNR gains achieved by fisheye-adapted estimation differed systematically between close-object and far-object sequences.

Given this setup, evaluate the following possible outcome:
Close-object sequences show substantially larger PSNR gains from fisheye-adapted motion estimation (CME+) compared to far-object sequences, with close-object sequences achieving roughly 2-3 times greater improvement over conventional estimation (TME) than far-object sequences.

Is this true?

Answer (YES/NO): YES